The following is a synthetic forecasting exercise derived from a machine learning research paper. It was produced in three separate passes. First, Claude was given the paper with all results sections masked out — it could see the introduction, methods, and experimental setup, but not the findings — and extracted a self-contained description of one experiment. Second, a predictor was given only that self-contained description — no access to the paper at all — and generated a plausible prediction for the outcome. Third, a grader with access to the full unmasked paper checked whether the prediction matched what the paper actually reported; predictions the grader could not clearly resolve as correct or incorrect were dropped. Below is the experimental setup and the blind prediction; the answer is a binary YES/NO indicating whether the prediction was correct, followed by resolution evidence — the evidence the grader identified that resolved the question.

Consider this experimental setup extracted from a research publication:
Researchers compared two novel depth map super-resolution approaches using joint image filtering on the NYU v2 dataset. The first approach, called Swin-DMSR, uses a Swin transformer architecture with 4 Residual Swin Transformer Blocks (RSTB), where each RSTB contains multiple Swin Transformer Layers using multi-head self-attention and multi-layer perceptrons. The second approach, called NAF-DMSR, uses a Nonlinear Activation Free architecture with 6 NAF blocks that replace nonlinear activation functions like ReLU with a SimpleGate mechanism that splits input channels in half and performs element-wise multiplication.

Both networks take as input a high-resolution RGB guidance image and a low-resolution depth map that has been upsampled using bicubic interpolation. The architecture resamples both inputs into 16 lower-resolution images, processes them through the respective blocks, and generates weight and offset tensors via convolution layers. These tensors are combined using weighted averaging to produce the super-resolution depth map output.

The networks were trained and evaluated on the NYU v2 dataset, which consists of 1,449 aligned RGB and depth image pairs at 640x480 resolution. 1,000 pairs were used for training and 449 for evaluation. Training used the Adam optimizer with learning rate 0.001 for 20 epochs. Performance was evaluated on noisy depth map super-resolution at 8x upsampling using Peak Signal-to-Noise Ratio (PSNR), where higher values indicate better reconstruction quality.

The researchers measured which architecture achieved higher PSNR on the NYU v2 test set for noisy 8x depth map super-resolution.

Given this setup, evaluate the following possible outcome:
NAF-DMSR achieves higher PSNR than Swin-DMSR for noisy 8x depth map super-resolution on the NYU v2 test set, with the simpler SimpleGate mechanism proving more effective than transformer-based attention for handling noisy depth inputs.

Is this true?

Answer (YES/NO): NO